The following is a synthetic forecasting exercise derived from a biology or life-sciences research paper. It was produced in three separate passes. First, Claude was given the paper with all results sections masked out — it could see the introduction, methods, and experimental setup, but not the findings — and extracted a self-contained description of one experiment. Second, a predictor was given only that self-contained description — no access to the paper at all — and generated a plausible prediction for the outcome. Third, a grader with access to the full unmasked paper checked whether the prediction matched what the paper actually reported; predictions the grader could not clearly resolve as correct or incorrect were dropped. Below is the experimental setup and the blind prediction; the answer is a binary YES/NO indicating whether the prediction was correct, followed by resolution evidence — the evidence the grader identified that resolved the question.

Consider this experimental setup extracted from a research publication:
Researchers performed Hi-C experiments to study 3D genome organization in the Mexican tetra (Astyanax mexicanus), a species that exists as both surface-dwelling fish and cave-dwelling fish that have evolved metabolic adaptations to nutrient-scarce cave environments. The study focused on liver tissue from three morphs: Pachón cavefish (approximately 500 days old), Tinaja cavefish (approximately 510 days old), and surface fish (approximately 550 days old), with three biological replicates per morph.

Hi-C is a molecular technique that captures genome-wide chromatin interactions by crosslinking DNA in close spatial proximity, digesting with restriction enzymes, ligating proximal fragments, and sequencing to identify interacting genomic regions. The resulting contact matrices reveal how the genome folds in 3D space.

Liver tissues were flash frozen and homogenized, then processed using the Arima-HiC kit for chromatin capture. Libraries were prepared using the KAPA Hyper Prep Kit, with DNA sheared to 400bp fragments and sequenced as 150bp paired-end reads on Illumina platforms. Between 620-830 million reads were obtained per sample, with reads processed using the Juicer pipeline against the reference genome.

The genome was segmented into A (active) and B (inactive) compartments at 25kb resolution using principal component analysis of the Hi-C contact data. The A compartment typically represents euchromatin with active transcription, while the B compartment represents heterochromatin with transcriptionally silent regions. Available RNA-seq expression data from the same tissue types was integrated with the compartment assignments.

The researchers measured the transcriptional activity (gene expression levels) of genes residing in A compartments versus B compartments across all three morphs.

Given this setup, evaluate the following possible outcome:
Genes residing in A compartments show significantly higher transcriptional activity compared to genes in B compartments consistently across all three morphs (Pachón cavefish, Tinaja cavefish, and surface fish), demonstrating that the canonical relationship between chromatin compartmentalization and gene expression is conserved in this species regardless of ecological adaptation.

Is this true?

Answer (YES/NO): YES